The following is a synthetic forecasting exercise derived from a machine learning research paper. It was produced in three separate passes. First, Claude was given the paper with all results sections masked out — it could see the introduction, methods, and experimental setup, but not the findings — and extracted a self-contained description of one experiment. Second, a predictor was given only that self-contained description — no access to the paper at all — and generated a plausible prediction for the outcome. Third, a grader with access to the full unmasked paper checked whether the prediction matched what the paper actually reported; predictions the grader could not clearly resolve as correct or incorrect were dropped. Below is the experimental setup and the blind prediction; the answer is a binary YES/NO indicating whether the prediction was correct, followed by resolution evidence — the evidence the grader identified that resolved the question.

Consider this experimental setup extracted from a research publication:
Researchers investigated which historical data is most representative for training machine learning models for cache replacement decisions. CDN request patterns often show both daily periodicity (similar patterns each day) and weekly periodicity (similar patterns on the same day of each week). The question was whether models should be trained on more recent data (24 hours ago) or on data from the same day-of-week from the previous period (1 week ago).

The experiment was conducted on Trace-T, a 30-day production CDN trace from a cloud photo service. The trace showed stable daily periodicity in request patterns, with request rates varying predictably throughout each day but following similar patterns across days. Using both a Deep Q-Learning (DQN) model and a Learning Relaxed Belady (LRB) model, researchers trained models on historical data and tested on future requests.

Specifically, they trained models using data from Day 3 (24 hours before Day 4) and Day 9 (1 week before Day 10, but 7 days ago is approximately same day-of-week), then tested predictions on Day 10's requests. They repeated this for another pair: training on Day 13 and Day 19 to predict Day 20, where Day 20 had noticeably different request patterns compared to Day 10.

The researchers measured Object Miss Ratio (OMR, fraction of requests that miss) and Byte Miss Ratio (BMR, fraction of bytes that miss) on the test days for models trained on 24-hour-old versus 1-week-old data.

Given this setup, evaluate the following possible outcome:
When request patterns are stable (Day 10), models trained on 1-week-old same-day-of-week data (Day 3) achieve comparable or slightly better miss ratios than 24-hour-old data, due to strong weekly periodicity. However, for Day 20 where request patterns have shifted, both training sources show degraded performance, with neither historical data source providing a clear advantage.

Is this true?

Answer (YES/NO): NO